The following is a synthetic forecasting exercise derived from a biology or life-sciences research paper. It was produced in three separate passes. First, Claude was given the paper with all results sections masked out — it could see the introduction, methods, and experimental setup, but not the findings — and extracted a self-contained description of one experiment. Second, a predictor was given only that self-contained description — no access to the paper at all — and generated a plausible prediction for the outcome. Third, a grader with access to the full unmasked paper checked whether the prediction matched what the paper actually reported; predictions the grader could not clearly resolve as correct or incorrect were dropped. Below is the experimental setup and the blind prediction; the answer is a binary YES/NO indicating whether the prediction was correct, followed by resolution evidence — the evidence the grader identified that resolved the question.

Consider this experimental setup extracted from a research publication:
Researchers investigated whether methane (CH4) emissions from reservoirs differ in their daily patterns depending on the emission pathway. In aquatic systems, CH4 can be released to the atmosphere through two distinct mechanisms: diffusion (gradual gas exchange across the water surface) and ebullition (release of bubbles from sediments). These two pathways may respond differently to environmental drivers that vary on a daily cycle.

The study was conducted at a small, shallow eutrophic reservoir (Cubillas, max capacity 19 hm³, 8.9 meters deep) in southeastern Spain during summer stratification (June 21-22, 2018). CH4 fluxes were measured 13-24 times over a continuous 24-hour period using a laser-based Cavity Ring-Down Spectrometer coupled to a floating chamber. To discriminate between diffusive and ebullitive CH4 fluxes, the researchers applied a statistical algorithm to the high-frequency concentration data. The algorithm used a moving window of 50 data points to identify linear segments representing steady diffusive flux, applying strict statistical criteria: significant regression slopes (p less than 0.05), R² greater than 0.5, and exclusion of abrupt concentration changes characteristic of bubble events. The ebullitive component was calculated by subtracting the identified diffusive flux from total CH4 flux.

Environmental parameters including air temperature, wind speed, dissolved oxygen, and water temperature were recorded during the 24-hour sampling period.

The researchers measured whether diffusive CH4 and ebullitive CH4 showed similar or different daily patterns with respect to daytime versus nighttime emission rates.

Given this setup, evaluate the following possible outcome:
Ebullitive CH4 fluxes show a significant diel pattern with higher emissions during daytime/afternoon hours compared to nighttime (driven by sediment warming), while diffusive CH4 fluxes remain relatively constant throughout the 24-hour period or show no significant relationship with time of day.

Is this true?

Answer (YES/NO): NO